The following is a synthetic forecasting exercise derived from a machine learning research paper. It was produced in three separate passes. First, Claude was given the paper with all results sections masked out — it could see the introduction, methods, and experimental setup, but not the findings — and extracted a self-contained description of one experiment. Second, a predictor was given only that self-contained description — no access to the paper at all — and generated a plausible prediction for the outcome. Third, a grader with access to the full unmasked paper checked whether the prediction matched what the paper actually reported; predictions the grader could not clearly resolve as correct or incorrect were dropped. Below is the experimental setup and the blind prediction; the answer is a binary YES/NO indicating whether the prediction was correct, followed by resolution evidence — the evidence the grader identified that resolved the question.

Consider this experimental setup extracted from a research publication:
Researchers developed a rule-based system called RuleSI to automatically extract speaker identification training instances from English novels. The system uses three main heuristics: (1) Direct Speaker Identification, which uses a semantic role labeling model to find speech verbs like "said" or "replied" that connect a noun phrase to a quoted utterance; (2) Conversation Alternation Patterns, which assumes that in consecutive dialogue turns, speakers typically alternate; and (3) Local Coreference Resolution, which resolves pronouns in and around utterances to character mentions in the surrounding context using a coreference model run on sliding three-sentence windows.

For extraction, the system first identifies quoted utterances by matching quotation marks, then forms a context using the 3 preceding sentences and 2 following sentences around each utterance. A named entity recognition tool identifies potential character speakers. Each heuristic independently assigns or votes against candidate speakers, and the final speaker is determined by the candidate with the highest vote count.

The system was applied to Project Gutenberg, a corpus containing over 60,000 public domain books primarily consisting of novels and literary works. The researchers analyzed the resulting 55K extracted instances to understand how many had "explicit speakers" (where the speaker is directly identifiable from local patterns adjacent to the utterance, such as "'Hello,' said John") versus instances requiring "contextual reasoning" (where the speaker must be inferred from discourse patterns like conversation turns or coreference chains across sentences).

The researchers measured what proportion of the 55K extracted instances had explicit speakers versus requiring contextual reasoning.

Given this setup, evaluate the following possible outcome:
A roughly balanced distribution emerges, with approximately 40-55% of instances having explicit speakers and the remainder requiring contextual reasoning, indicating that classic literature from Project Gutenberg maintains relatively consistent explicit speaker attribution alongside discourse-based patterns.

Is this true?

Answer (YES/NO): NO